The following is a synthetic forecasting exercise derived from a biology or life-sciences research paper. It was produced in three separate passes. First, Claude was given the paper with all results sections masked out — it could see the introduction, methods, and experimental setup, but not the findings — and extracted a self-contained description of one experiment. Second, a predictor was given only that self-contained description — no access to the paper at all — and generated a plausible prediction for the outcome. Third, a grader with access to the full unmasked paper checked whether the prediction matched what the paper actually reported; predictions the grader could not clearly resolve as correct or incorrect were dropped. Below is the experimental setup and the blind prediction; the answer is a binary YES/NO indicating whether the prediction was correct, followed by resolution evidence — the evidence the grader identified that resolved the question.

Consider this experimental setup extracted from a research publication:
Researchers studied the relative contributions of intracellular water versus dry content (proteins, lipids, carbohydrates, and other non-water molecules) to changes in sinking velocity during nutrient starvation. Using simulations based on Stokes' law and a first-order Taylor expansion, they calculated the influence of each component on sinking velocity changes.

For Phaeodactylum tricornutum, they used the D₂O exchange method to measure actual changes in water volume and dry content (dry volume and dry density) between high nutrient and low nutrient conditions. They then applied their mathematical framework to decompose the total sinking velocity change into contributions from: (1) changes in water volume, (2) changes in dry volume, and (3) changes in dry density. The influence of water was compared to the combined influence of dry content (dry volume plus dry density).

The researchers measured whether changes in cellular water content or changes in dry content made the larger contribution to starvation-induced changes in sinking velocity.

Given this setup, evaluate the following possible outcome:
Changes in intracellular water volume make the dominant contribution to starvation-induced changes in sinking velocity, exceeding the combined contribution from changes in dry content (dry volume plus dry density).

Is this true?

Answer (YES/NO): NO